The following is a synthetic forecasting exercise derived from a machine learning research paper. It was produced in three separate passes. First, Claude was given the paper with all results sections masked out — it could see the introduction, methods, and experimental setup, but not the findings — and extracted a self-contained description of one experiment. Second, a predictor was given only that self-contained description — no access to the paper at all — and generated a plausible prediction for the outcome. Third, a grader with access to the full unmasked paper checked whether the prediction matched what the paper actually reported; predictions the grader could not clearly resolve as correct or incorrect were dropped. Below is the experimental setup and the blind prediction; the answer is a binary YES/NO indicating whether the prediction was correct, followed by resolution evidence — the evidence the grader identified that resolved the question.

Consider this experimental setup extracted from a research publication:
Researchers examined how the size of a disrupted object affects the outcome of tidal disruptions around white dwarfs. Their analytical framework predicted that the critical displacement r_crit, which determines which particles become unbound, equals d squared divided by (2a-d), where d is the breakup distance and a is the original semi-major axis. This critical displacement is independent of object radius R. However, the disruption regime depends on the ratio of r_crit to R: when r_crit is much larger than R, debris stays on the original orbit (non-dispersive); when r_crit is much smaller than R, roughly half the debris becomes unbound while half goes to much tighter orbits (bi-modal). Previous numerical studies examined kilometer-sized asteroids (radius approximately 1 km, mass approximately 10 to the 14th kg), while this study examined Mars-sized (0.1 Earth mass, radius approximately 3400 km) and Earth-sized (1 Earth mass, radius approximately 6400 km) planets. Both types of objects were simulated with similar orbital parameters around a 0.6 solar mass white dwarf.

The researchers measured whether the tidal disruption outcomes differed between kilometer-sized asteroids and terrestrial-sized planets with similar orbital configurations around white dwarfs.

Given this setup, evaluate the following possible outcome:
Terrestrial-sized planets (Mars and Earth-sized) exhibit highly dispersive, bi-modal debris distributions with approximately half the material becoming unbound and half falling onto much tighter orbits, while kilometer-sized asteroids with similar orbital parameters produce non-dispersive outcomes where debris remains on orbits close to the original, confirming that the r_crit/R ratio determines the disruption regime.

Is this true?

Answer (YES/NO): NO